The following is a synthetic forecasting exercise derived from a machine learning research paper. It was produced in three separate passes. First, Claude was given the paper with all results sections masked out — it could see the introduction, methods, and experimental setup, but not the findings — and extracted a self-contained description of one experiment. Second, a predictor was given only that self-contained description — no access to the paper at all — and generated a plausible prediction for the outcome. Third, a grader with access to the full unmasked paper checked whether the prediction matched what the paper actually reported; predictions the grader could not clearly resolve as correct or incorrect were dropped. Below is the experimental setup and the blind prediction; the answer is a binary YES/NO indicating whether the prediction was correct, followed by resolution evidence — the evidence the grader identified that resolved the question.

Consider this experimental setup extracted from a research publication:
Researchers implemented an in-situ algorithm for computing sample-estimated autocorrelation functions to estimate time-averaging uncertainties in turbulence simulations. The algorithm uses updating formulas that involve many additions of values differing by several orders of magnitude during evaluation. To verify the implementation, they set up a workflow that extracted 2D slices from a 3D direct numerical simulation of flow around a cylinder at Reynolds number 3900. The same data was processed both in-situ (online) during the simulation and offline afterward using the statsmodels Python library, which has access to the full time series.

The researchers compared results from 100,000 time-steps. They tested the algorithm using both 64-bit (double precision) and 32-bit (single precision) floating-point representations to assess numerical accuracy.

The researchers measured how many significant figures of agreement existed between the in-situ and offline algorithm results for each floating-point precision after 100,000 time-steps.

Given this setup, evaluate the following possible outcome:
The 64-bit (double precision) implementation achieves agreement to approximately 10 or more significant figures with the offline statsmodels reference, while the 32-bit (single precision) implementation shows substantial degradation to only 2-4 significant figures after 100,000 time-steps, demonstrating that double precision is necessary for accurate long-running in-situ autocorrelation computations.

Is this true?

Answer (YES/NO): NO